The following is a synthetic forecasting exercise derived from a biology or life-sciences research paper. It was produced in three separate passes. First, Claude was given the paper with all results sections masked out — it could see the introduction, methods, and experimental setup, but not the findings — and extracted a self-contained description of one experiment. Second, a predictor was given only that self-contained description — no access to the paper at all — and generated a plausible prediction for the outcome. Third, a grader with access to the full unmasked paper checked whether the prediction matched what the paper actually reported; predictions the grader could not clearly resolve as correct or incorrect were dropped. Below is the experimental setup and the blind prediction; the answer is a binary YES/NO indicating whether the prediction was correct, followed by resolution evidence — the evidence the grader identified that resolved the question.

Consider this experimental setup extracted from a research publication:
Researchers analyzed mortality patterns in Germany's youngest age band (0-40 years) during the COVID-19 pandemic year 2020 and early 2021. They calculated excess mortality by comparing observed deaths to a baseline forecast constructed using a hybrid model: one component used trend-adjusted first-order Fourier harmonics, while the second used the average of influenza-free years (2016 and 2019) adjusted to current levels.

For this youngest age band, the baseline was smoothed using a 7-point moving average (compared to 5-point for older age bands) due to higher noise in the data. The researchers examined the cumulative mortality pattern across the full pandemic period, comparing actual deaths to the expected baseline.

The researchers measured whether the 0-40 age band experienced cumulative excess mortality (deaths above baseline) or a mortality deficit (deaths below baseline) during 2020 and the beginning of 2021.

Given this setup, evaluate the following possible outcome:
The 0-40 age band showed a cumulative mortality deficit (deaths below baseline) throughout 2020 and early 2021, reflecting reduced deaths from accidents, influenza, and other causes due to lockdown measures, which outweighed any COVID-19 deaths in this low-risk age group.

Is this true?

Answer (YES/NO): YES